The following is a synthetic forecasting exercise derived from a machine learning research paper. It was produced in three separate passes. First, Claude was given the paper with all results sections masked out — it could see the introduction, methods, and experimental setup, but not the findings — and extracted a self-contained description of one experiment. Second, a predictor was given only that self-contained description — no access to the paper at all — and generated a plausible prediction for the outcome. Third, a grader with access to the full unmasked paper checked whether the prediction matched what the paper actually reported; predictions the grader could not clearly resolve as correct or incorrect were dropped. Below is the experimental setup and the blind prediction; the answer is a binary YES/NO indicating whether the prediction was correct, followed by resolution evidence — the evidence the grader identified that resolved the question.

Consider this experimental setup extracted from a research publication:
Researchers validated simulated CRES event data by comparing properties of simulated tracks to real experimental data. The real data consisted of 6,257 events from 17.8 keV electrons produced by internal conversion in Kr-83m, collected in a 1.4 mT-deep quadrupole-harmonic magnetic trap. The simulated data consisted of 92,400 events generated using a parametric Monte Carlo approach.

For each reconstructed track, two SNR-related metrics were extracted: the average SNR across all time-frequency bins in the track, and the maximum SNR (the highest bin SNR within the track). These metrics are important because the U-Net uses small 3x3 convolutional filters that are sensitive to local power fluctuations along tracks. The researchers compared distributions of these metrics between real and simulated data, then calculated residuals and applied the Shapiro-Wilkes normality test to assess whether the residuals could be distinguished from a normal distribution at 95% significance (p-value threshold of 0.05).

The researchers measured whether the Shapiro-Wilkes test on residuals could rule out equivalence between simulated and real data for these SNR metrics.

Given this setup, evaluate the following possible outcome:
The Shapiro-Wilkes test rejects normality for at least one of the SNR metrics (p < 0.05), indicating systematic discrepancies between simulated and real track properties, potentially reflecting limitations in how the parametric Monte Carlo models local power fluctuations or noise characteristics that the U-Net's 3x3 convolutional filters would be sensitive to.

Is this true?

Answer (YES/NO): NO